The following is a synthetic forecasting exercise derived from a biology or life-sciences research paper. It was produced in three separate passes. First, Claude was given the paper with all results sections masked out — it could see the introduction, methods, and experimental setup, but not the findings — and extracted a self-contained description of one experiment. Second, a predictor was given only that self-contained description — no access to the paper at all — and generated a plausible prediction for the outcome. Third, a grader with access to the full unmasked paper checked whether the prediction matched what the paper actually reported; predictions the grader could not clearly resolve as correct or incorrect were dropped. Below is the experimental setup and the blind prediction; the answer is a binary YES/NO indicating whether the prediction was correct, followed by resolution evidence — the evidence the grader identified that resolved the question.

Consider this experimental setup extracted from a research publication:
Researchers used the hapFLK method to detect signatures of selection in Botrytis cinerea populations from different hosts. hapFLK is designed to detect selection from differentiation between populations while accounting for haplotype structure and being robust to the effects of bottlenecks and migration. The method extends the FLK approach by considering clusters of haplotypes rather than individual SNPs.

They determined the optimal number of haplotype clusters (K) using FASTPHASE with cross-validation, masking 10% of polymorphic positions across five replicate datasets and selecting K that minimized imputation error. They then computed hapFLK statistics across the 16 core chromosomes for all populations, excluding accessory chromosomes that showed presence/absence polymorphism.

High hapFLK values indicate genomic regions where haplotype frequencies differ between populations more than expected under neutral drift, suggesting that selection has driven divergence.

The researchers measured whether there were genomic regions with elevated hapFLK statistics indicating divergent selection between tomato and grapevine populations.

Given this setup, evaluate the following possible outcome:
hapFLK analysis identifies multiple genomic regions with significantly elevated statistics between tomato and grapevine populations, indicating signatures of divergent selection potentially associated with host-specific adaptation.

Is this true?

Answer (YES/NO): YES